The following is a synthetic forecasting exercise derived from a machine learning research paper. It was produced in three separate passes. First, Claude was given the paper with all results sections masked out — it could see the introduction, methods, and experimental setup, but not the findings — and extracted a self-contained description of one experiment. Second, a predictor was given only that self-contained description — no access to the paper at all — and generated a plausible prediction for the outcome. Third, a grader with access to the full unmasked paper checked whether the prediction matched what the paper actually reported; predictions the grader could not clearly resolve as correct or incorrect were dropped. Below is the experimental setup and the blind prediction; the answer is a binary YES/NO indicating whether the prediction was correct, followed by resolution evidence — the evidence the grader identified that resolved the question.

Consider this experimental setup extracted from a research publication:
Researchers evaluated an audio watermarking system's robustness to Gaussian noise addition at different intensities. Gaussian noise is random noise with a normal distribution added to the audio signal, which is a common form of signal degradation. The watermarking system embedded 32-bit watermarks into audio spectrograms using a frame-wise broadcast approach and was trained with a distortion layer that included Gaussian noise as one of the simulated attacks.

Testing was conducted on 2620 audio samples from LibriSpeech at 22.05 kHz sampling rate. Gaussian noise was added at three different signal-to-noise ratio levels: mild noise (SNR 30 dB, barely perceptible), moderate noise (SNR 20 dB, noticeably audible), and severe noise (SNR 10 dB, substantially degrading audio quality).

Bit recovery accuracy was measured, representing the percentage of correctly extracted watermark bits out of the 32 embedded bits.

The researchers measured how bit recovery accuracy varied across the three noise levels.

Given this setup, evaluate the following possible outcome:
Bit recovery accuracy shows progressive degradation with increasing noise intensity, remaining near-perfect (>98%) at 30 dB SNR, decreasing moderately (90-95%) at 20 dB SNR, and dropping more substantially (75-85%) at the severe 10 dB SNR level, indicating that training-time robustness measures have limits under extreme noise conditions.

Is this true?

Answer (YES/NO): NO